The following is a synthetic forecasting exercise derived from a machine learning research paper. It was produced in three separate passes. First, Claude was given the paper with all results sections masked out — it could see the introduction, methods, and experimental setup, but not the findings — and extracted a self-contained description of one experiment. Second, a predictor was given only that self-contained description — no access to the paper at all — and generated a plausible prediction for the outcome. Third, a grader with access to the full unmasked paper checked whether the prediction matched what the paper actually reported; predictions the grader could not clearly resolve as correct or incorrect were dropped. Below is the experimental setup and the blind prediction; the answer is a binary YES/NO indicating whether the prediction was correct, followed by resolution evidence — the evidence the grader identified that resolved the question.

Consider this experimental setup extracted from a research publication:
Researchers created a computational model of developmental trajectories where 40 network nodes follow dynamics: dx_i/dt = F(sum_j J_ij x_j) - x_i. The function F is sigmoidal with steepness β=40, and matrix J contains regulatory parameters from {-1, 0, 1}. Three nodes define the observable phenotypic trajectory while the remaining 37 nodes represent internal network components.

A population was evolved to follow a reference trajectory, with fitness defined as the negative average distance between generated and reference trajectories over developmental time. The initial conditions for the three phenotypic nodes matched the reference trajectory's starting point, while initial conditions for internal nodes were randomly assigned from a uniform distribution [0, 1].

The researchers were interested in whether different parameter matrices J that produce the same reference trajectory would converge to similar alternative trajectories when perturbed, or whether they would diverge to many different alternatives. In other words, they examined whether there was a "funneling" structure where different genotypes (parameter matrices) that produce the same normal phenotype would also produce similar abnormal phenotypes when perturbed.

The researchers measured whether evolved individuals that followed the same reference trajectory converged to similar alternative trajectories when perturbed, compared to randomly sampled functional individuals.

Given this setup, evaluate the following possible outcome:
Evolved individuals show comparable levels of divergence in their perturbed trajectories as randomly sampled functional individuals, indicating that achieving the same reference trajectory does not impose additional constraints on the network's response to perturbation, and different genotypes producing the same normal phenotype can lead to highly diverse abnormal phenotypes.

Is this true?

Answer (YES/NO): NO